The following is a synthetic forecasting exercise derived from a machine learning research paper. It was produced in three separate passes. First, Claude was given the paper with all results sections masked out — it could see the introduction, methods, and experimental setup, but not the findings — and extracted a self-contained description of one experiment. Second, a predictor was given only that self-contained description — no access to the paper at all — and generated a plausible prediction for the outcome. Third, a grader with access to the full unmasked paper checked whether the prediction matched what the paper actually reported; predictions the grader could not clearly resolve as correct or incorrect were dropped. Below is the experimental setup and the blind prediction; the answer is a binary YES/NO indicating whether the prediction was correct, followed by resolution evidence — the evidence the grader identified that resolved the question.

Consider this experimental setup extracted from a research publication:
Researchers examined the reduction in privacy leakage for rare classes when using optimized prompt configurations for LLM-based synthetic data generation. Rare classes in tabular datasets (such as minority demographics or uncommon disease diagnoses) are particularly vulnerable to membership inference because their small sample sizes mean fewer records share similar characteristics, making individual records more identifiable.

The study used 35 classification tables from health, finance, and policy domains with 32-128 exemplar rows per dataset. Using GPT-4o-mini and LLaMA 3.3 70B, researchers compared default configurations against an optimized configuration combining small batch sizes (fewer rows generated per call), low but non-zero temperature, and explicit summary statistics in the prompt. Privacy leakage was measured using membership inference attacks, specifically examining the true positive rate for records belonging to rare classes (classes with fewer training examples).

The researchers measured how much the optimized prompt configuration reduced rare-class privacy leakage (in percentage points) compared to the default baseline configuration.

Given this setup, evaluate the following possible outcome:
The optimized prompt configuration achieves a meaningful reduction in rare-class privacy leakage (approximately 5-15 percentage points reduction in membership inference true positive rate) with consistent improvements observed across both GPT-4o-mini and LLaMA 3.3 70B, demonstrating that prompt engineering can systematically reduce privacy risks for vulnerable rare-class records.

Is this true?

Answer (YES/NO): NO